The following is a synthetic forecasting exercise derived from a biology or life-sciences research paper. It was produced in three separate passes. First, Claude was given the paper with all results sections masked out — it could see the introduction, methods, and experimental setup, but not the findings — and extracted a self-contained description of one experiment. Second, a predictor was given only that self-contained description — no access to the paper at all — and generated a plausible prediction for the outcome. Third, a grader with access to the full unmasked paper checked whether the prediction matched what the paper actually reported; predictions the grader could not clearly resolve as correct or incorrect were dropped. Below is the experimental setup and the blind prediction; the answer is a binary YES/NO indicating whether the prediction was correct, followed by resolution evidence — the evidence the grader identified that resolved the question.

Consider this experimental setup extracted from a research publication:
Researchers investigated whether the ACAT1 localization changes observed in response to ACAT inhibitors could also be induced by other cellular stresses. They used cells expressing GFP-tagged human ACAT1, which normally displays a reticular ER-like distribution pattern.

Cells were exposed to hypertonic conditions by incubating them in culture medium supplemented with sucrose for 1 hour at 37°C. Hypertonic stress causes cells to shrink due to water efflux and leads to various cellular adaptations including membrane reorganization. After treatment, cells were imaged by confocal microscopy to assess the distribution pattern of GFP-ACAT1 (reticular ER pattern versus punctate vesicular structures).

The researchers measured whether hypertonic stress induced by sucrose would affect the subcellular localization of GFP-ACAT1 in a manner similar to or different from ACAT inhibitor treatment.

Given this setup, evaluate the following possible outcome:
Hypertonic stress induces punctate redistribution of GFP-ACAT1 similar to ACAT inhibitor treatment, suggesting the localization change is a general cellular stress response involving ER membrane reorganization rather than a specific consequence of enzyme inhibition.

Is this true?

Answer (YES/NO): YES